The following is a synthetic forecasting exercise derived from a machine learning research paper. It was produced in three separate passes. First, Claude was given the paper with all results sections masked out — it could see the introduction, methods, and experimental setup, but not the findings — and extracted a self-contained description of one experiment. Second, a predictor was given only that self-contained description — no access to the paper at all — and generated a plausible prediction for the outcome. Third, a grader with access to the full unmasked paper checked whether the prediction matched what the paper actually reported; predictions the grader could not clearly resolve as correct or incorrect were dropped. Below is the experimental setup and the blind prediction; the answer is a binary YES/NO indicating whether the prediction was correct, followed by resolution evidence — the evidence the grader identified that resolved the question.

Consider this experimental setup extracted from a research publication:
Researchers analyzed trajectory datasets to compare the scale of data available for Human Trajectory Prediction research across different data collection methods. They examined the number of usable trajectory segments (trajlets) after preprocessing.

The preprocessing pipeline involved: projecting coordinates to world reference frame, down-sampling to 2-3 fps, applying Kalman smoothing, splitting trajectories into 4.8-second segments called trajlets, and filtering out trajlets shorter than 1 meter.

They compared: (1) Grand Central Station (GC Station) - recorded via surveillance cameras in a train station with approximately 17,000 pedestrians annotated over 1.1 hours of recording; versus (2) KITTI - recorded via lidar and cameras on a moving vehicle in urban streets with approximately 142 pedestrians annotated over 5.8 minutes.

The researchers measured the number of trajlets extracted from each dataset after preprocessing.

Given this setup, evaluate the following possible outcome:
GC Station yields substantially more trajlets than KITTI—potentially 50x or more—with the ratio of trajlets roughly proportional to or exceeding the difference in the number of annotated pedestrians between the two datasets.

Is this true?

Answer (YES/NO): YES